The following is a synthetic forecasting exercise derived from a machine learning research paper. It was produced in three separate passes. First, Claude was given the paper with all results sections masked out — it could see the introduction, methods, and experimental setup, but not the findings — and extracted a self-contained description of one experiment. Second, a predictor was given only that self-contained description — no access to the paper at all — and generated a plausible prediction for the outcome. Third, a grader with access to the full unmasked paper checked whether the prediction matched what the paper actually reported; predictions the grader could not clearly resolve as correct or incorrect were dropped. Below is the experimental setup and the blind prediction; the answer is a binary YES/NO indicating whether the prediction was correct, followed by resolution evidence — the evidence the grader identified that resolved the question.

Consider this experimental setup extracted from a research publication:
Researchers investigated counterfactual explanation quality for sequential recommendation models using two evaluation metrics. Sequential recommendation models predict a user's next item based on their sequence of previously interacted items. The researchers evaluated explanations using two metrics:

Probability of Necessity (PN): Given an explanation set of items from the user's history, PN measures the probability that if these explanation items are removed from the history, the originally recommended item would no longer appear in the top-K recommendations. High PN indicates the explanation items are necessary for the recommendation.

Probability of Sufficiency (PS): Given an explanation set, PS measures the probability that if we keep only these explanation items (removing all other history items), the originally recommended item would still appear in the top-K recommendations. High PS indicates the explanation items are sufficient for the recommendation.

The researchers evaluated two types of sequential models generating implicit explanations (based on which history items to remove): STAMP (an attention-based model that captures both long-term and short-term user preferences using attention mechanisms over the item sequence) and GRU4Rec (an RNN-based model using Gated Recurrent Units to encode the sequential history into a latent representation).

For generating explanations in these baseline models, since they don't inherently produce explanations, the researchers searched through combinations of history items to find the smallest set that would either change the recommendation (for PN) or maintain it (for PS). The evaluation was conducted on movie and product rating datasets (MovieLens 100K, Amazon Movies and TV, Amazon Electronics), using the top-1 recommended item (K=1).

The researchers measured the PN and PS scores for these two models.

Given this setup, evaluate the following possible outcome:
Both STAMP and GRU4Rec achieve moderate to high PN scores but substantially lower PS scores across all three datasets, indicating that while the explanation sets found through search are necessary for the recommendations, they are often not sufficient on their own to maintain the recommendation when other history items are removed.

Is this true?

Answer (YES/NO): YES